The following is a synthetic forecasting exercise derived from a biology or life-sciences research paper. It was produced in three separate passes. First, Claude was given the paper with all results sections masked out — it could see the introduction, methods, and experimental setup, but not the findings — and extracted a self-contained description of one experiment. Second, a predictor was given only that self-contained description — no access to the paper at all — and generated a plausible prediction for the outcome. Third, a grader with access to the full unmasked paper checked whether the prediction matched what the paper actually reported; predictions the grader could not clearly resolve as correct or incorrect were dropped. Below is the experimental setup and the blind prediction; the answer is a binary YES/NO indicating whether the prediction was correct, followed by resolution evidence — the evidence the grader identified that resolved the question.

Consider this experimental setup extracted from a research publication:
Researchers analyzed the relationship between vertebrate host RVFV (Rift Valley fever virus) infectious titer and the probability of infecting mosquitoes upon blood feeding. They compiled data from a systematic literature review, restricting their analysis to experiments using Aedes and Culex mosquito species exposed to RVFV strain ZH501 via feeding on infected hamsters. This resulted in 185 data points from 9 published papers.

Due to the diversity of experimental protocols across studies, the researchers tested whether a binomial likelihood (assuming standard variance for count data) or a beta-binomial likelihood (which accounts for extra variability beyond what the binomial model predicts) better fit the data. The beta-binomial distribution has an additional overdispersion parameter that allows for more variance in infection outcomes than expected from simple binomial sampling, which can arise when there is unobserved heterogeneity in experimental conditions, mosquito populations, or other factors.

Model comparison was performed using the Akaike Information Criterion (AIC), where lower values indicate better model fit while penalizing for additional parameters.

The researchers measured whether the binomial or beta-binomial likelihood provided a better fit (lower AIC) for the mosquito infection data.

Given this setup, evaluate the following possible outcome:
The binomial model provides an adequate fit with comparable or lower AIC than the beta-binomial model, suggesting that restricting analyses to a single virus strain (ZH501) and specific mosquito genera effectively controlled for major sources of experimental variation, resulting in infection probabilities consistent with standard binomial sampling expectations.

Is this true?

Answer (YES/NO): NO